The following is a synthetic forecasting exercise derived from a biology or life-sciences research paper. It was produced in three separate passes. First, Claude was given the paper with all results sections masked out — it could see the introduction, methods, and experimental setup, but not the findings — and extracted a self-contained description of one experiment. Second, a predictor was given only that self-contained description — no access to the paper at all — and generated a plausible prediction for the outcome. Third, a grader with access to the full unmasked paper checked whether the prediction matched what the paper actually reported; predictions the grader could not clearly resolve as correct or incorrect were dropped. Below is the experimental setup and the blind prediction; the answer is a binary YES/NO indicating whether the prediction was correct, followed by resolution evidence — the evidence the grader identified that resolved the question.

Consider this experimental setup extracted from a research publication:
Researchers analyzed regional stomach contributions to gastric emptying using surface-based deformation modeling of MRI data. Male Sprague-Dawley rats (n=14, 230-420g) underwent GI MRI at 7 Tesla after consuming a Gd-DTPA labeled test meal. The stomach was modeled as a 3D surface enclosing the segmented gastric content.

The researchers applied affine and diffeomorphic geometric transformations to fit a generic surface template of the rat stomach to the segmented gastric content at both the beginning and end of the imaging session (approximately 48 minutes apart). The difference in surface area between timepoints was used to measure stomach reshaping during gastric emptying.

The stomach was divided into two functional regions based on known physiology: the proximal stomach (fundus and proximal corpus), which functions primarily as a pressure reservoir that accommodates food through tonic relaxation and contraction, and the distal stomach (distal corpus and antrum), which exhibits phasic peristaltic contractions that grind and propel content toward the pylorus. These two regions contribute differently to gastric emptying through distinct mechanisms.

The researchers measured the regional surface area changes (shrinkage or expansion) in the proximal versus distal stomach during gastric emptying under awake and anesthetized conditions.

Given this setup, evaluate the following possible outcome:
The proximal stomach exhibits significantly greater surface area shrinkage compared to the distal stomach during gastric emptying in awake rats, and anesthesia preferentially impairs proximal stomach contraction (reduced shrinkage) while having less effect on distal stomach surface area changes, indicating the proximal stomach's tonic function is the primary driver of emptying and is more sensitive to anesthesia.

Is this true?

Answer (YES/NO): NO